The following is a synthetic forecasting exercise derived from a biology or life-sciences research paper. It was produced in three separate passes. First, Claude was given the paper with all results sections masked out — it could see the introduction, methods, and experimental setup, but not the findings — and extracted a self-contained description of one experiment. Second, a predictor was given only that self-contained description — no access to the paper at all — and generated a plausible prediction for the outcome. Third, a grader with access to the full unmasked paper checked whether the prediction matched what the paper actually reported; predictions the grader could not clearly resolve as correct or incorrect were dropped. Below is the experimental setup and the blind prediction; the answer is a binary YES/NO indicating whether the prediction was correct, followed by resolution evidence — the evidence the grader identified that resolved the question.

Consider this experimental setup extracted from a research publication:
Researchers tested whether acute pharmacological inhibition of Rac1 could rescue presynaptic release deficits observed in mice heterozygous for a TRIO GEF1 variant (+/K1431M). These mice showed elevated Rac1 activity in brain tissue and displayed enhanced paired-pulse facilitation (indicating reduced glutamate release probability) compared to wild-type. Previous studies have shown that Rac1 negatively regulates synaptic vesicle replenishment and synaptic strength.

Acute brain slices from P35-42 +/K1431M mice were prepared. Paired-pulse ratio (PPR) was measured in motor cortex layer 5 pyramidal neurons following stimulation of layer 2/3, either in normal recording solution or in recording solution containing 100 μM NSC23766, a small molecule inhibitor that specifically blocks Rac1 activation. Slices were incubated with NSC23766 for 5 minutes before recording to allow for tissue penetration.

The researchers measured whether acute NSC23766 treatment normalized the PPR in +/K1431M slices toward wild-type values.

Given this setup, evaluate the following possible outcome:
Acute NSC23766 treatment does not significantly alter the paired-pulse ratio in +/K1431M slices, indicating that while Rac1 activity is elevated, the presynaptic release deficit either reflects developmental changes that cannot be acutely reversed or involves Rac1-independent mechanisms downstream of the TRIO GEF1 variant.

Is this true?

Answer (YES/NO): NO